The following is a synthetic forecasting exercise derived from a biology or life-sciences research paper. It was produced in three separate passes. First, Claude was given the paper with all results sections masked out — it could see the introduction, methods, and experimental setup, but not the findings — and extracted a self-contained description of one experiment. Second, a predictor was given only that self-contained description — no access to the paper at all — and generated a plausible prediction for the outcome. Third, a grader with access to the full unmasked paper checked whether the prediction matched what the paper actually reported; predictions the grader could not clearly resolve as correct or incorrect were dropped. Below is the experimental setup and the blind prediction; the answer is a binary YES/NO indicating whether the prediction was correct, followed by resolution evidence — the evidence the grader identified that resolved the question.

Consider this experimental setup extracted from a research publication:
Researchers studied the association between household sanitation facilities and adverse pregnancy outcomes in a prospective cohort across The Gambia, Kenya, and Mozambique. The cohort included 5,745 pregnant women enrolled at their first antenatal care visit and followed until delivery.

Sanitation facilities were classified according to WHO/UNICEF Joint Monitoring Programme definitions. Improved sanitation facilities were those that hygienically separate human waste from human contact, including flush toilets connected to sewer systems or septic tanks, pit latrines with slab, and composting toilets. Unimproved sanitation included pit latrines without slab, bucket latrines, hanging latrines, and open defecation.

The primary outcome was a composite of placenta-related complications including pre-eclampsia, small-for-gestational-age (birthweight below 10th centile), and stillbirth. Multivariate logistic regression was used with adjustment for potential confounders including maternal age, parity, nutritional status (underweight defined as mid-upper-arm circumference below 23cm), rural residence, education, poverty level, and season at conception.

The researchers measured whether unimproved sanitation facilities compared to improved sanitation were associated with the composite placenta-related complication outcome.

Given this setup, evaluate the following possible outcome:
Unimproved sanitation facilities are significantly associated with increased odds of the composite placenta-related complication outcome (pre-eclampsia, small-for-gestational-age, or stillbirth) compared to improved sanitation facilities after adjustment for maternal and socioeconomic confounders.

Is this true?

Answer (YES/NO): NO